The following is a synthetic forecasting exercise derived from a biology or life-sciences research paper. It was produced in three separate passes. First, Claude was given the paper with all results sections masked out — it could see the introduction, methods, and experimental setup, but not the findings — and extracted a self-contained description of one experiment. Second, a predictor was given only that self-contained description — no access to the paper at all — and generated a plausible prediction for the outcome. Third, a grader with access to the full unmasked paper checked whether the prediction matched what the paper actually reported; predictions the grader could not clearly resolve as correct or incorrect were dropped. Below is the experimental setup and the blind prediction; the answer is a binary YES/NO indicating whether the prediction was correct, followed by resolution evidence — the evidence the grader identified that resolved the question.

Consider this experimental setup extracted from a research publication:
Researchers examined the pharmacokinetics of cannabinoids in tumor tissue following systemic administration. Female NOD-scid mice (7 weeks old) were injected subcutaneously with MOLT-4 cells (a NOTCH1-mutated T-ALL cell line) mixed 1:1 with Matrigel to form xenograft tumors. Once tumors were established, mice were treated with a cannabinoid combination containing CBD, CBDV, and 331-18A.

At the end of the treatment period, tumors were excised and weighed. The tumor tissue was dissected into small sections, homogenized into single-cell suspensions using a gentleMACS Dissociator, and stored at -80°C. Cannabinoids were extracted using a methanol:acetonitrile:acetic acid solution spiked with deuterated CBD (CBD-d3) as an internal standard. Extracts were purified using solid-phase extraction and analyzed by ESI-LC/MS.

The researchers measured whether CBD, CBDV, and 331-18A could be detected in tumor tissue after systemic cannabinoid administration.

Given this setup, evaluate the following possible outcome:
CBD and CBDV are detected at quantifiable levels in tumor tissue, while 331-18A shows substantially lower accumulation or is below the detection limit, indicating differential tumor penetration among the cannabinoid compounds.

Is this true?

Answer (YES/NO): NO